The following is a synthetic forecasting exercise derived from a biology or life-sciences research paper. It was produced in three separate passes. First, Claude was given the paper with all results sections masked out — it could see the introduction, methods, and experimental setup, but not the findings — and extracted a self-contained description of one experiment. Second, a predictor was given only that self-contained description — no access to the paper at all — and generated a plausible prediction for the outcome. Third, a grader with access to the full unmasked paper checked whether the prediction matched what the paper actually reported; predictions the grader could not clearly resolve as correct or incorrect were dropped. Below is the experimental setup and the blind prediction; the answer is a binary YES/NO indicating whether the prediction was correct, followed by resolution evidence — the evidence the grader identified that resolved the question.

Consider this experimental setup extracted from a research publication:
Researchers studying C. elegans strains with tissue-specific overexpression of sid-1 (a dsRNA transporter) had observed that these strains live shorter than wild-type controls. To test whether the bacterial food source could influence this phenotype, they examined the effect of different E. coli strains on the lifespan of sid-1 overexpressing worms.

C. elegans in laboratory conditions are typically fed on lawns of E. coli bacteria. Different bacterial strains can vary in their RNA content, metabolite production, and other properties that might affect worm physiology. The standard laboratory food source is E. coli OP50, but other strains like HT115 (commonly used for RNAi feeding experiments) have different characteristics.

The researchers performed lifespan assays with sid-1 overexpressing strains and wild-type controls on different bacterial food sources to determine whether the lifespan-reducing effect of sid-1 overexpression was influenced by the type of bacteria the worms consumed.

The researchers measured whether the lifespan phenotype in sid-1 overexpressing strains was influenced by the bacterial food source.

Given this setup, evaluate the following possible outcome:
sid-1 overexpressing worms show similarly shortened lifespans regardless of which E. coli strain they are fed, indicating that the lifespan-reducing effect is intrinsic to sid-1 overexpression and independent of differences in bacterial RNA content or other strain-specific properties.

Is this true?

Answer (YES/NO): NO